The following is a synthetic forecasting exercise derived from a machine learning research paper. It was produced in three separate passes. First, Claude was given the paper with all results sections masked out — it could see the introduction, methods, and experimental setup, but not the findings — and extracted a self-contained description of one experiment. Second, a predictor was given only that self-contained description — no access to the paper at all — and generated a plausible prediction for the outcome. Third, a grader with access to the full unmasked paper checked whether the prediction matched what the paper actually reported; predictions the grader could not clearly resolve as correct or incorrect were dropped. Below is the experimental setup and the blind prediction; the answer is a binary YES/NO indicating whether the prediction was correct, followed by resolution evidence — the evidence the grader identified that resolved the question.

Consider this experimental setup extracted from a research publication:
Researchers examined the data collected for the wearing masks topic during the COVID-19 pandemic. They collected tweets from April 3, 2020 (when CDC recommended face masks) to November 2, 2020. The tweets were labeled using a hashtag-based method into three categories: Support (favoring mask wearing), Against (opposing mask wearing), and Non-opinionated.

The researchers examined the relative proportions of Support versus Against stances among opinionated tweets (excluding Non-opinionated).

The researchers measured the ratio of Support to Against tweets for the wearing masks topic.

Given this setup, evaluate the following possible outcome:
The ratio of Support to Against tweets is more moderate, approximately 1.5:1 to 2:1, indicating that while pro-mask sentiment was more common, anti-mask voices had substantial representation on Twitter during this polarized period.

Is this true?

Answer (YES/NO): NO